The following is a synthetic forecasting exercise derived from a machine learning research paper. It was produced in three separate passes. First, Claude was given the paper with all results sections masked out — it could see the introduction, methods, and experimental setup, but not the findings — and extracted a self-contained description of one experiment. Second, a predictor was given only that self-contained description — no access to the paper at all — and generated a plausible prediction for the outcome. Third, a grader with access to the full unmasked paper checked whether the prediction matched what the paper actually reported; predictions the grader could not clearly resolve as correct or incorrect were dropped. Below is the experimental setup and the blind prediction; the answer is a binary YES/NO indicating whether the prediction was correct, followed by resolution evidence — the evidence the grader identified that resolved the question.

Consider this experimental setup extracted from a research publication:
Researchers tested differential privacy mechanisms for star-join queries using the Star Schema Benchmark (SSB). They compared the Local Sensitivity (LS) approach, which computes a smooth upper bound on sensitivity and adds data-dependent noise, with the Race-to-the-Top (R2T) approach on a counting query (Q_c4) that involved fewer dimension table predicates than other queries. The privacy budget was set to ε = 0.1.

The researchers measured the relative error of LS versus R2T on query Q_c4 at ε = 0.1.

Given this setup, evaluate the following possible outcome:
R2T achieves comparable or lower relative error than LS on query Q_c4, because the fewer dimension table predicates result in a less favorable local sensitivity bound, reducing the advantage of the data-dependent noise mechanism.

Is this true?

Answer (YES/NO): YES